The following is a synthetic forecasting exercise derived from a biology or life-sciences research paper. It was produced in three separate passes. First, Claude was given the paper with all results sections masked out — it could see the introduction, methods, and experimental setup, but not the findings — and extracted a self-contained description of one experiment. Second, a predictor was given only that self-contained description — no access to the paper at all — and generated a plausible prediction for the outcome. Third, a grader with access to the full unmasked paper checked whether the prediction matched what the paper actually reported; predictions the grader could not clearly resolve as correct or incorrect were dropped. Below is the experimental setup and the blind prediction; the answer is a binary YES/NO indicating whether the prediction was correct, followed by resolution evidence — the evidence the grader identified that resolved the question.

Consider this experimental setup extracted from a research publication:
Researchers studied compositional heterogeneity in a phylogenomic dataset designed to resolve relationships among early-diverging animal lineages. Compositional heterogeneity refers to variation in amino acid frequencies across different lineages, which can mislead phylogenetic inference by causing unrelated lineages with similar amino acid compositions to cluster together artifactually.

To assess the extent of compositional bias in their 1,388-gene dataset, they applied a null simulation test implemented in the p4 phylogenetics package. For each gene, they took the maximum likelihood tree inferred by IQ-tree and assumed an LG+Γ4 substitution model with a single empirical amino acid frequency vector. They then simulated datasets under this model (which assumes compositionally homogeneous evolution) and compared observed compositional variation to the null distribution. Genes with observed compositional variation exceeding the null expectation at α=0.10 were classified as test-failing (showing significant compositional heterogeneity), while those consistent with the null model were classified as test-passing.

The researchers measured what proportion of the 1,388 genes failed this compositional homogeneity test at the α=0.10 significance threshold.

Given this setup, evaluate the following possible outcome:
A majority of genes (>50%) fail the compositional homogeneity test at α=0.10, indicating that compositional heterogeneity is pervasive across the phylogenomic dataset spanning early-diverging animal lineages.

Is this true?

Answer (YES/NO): YES